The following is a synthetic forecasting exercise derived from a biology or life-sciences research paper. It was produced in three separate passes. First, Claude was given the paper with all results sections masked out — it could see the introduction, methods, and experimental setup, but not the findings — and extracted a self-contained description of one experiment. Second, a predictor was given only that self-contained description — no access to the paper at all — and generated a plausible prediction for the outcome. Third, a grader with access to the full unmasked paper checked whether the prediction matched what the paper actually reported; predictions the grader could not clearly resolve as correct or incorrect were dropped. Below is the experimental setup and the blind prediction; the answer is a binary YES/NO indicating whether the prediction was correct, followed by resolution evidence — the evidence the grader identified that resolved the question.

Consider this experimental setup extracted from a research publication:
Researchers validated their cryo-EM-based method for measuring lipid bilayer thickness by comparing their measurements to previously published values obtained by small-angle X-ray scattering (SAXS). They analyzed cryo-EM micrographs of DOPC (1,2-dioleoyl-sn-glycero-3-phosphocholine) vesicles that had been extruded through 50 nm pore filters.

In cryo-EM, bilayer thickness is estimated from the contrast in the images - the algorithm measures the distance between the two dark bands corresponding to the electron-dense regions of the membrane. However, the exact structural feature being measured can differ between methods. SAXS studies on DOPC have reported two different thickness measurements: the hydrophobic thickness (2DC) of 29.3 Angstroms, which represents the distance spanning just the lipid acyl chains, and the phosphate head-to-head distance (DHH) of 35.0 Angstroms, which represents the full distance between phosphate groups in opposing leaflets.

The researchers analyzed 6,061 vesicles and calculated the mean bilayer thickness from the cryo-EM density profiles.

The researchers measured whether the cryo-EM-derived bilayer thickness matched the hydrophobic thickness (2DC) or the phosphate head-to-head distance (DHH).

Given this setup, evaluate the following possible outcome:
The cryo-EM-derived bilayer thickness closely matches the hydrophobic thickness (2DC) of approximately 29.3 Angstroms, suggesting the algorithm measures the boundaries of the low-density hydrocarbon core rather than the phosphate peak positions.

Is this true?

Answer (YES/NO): YES